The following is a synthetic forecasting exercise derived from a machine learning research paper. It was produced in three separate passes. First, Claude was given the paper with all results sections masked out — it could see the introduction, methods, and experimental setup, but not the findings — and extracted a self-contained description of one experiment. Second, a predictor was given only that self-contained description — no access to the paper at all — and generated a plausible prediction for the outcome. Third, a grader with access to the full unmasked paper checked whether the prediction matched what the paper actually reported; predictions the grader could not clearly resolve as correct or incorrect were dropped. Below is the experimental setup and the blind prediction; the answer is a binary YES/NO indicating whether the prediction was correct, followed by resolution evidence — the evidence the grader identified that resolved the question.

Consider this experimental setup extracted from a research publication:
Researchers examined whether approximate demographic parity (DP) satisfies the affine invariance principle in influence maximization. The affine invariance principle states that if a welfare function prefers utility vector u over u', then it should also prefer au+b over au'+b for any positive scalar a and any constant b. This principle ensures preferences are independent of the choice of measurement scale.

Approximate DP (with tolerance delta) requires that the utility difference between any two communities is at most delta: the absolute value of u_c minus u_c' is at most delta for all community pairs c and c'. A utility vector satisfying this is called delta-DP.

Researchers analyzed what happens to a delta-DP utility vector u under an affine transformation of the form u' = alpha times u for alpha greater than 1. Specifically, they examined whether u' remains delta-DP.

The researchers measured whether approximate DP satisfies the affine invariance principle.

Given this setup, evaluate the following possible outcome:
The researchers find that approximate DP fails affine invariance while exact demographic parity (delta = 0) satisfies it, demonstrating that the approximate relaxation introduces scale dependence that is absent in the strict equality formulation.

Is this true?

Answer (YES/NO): YES